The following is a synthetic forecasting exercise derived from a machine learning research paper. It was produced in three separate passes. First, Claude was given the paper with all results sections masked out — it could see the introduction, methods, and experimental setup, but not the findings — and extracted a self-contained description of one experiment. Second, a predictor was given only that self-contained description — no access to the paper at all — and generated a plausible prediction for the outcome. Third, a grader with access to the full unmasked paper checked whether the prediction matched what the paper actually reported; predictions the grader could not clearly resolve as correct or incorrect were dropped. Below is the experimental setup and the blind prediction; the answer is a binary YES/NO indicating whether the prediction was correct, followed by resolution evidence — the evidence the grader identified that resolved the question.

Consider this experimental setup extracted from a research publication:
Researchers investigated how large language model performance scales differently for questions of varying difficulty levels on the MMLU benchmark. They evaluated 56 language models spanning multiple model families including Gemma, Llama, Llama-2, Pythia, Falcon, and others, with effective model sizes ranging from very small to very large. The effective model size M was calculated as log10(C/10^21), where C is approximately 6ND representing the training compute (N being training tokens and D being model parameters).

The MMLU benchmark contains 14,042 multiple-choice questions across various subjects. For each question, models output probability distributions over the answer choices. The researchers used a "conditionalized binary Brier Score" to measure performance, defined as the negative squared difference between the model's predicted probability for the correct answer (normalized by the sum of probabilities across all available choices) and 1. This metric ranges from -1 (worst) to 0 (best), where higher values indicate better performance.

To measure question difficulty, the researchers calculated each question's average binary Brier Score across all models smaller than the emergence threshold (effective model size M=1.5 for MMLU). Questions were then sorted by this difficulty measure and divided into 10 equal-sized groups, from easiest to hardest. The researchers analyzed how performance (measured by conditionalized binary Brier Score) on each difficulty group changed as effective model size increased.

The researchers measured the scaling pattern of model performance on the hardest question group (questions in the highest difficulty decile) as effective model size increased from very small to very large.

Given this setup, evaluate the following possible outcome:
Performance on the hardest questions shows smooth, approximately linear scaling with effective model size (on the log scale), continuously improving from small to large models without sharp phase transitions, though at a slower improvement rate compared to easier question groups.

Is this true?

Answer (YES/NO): NO